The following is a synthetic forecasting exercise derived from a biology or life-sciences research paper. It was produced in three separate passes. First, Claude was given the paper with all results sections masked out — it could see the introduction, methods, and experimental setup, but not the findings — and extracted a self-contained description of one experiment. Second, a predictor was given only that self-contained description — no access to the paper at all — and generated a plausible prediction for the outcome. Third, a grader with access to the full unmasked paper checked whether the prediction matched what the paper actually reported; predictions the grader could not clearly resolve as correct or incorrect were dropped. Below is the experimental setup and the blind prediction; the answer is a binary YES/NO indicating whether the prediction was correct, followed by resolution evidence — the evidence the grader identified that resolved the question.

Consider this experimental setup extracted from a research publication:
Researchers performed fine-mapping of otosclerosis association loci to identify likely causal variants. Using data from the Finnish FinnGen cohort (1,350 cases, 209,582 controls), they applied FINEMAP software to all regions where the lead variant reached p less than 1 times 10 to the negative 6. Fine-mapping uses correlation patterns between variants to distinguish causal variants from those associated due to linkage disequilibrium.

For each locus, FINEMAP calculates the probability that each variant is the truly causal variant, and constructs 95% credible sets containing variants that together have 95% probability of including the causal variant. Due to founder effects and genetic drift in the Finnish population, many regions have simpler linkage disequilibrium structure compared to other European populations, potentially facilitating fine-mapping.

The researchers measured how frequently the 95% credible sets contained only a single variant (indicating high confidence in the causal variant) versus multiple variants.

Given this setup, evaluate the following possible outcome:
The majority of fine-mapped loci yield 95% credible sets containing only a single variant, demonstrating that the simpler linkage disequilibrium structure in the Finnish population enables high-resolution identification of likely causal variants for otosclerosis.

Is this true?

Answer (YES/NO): NO